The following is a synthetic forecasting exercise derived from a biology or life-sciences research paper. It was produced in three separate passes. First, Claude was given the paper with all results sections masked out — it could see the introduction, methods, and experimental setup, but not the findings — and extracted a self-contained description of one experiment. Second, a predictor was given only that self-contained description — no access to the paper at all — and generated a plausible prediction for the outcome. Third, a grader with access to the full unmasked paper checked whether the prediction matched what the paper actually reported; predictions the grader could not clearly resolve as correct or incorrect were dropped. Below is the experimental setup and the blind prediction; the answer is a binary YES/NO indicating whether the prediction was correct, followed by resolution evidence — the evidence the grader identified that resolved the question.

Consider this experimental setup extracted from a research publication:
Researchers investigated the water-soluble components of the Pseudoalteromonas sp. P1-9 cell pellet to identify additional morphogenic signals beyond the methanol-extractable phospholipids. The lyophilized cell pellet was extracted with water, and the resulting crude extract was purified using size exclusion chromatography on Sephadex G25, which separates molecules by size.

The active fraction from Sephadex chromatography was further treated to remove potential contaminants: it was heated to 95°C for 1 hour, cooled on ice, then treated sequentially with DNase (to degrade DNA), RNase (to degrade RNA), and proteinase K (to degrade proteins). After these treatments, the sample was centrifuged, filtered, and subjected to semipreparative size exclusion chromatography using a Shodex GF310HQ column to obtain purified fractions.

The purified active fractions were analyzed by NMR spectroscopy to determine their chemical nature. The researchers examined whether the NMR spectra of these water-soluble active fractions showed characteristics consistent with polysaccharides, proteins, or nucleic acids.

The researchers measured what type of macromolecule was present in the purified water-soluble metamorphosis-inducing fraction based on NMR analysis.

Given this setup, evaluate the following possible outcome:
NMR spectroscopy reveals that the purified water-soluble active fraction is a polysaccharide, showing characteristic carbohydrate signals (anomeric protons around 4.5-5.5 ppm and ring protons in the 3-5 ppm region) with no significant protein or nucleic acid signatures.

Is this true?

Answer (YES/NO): YES